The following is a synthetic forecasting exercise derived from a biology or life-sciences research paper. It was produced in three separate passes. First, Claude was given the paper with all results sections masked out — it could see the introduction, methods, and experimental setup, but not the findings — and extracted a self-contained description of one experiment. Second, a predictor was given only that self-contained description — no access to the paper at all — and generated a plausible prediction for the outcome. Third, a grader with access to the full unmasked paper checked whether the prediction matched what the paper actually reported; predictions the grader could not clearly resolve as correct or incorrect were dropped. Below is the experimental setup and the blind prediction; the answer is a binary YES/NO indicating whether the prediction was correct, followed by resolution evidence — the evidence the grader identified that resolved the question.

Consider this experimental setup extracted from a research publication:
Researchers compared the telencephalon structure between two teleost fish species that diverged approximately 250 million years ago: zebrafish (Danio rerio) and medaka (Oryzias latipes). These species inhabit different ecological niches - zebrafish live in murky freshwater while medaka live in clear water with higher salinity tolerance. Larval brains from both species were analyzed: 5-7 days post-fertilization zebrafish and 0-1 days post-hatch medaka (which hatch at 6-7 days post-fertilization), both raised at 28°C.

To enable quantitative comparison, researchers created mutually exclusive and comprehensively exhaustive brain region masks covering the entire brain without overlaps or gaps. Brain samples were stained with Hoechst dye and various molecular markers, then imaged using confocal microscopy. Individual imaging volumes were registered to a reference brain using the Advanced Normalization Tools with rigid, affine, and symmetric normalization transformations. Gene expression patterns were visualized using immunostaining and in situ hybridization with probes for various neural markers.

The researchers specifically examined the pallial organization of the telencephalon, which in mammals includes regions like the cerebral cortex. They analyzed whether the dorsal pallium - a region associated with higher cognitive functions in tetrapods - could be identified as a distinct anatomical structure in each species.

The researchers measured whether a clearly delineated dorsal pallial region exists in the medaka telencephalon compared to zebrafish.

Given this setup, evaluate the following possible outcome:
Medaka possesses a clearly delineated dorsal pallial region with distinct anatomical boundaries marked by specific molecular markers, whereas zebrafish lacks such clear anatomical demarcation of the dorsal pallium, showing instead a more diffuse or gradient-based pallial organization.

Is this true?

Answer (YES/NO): YES